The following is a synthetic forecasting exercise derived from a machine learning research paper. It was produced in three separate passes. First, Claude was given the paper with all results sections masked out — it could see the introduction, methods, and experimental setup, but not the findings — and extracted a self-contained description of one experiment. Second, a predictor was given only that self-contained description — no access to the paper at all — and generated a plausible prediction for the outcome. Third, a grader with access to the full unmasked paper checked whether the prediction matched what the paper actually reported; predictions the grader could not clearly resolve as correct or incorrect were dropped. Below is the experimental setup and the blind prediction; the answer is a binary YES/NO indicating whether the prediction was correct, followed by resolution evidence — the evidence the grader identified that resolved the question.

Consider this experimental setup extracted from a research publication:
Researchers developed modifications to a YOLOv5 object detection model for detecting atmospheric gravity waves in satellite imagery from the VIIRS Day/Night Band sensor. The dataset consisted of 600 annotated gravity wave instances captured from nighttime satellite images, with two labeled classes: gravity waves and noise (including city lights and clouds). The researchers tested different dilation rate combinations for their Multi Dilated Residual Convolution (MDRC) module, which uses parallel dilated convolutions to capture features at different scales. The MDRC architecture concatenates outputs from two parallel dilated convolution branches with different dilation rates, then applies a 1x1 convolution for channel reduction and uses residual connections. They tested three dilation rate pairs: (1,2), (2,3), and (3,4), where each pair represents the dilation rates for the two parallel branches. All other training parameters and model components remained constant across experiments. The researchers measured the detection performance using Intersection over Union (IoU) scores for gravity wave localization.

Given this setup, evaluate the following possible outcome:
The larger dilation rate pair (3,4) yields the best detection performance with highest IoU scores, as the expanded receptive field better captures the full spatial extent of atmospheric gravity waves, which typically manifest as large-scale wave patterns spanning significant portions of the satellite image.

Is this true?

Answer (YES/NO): NO